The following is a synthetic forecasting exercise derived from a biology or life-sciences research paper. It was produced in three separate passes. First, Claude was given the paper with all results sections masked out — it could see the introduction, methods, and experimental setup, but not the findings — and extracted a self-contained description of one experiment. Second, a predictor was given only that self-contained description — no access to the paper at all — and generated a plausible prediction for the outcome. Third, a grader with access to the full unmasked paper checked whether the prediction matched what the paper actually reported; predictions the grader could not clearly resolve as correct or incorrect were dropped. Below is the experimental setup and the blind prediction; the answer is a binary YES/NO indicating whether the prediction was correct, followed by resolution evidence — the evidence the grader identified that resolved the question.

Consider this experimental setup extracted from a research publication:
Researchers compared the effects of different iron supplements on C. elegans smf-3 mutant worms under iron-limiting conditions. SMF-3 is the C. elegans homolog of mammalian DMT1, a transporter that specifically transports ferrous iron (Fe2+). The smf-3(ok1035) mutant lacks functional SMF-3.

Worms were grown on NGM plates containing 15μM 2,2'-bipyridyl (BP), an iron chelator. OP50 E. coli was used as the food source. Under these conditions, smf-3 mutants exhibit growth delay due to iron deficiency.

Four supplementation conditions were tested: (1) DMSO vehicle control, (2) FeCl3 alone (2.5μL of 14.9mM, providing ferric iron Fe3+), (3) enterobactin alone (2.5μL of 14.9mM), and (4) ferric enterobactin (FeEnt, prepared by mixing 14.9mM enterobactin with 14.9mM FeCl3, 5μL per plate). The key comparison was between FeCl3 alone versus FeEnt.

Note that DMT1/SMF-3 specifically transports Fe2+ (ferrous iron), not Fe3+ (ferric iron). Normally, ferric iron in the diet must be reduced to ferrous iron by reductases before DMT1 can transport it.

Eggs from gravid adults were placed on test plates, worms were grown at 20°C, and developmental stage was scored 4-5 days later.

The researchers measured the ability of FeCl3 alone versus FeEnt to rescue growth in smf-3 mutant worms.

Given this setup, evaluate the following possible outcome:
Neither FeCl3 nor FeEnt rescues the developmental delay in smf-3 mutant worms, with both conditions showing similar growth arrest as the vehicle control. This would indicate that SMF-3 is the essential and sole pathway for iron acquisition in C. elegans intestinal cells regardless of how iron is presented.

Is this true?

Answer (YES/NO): NO